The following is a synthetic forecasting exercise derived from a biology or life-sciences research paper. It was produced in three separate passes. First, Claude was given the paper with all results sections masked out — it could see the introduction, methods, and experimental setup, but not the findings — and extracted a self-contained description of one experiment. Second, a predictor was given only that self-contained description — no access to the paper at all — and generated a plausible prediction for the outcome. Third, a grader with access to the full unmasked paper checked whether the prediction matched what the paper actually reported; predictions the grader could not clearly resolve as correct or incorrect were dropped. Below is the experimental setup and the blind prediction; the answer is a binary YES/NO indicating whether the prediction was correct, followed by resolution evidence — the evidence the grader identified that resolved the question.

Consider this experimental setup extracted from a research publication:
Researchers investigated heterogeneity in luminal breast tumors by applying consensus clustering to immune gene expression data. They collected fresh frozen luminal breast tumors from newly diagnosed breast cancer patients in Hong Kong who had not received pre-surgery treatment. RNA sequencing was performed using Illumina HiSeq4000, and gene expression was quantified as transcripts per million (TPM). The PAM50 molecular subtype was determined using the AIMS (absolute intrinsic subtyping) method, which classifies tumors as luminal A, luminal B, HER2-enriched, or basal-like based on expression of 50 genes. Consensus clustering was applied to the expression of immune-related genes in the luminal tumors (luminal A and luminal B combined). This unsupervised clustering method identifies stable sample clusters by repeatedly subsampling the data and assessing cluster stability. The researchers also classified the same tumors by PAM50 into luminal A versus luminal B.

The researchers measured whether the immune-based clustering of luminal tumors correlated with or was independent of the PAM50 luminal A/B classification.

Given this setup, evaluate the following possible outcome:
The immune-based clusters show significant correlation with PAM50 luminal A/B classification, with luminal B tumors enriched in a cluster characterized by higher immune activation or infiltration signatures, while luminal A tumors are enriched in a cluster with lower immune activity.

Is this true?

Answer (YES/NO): NO